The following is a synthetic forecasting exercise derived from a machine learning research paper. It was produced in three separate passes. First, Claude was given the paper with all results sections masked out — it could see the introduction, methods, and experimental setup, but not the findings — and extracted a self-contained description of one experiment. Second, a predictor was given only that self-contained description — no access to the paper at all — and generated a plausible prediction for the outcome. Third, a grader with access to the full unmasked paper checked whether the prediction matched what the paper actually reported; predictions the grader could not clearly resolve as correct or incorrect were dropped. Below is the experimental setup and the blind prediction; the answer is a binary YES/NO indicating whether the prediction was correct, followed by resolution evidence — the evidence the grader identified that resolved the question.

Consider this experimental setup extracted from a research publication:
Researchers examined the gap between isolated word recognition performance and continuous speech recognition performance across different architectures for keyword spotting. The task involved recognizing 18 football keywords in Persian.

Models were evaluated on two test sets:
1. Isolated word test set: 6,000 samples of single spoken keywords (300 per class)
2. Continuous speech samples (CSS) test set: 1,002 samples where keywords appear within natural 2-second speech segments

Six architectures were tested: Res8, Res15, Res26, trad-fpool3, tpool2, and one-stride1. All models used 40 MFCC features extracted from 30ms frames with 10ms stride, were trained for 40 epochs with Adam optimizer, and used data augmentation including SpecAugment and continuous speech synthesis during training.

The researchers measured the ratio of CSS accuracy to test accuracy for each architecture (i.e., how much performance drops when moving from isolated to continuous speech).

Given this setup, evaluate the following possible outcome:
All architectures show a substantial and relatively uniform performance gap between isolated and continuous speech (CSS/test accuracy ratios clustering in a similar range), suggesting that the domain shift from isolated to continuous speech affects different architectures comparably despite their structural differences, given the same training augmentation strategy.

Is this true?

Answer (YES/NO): NO